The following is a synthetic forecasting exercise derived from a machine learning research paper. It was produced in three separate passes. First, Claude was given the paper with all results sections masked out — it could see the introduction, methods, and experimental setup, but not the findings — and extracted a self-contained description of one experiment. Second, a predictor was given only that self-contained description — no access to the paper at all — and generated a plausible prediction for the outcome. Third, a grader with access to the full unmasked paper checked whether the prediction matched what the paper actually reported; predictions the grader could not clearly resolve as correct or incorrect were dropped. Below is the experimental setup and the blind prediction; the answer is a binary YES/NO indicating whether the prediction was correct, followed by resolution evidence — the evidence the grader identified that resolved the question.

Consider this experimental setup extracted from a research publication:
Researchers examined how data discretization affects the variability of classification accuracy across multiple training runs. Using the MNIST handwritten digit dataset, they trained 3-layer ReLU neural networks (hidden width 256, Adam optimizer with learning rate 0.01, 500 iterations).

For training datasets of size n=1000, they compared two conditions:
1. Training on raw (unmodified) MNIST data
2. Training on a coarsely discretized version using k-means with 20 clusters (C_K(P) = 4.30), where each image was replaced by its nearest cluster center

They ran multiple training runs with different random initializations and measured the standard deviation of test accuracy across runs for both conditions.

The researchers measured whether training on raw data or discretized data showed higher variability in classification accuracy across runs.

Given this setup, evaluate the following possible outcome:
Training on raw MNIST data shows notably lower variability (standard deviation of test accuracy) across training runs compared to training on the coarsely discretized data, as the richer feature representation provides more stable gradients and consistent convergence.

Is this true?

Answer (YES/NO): YES